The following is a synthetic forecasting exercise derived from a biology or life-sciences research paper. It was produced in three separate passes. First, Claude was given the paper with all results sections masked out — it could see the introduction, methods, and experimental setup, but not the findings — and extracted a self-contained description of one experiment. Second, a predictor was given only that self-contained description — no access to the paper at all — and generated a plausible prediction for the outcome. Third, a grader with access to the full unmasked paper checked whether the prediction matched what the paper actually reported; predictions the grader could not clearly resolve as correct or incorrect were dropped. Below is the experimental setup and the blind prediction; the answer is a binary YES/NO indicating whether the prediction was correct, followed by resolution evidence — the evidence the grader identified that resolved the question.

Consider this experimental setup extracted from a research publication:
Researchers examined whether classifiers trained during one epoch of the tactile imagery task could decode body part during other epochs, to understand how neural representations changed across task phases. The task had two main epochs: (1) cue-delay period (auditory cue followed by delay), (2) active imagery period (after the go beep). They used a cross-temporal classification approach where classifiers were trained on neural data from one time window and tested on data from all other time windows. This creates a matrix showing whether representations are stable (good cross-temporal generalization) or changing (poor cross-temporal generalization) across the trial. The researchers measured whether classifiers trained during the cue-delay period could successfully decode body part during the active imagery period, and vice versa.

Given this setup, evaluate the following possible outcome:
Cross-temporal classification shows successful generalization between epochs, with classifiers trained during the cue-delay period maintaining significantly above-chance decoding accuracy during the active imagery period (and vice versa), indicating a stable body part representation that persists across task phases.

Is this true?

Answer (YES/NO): NO